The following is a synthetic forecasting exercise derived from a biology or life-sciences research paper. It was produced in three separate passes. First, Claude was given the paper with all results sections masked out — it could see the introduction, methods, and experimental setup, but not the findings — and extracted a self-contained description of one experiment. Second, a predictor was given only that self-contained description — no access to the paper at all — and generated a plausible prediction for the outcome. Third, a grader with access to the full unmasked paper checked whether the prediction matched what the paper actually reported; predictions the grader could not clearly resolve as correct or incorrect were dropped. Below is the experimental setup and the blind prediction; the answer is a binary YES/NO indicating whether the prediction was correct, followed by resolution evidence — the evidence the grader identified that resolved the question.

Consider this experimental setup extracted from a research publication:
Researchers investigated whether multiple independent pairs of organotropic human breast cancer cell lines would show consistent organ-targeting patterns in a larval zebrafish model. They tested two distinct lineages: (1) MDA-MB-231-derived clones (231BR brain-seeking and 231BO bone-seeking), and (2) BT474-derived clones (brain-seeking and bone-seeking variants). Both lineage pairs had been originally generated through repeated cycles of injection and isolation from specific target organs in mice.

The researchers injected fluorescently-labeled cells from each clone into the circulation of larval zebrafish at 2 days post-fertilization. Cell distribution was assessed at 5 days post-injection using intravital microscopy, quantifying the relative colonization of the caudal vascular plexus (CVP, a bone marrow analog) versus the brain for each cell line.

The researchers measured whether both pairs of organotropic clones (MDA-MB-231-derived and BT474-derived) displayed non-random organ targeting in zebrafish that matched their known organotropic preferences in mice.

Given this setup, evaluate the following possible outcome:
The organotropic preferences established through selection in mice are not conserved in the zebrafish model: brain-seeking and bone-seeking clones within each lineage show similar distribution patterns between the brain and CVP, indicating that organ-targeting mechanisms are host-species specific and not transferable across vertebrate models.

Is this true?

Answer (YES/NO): NO